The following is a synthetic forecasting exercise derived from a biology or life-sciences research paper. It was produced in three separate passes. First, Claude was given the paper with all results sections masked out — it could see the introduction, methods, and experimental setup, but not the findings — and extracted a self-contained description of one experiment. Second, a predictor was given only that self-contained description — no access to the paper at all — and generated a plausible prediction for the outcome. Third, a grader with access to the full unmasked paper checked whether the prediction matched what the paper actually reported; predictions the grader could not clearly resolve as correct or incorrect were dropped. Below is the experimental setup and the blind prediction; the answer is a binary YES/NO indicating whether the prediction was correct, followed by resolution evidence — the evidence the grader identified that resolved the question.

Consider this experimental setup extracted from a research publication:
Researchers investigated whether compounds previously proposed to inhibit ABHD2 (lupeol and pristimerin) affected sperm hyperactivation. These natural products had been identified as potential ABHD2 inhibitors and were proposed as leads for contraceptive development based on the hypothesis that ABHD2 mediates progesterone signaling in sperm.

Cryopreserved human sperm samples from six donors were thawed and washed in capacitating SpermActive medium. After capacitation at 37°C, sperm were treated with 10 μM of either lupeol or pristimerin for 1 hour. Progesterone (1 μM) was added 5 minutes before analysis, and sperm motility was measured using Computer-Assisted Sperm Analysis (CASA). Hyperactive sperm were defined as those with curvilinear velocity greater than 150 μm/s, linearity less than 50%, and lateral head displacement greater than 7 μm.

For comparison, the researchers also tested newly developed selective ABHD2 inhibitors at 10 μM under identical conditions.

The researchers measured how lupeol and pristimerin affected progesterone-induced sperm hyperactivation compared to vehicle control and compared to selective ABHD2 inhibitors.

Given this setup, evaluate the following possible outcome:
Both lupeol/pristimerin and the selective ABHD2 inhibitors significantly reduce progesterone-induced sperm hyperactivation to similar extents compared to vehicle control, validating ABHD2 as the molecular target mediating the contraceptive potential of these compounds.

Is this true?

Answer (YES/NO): NO